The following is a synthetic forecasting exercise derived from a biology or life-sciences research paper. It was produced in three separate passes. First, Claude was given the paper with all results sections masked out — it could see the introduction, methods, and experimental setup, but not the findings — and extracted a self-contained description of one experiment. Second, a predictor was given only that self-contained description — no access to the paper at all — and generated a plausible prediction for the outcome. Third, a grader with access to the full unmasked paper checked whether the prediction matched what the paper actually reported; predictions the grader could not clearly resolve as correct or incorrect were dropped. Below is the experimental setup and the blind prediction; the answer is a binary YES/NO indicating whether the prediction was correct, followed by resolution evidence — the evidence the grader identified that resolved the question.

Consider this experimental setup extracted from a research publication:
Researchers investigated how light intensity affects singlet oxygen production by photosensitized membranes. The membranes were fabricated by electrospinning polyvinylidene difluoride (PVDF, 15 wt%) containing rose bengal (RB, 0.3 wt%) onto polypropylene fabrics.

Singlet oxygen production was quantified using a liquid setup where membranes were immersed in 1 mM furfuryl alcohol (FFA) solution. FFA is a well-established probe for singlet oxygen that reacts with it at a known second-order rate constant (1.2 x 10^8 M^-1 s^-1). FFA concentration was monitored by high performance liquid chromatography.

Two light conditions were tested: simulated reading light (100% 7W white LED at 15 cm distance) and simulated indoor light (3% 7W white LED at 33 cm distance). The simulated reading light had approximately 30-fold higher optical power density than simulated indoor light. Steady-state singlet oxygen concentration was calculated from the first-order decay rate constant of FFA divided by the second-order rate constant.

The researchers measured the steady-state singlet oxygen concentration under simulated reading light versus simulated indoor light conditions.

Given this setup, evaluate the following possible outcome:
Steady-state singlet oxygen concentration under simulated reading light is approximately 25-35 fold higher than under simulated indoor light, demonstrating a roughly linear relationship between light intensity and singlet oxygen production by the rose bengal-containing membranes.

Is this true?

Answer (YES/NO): NO